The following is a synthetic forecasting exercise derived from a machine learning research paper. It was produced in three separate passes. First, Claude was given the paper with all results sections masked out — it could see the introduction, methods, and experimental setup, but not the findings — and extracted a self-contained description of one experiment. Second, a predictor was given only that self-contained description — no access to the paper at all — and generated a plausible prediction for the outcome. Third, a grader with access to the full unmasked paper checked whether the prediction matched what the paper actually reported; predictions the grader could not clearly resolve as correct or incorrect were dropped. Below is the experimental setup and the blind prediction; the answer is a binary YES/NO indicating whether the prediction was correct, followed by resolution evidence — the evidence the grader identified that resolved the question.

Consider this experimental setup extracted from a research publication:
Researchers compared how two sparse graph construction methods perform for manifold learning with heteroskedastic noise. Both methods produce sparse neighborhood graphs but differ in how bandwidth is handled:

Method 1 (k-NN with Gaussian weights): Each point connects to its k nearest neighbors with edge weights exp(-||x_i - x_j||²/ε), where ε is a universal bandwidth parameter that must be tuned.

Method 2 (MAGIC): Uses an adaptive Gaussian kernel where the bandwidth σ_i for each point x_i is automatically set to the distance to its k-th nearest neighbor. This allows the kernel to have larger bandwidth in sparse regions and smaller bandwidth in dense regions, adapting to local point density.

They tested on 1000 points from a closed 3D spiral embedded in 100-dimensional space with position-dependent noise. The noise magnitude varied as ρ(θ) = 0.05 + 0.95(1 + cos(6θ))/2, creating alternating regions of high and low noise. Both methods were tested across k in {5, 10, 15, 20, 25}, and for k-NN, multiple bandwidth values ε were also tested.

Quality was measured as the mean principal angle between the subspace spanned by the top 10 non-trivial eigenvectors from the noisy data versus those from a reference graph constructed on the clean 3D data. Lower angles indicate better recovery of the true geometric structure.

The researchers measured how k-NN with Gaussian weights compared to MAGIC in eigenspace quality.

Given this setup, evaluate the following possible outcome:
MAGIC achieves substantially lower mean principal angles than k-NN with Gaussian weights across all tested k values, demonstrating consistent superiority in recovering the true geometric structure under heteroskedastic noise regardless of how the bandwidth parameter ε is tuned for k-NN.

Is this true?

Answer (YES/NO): NO